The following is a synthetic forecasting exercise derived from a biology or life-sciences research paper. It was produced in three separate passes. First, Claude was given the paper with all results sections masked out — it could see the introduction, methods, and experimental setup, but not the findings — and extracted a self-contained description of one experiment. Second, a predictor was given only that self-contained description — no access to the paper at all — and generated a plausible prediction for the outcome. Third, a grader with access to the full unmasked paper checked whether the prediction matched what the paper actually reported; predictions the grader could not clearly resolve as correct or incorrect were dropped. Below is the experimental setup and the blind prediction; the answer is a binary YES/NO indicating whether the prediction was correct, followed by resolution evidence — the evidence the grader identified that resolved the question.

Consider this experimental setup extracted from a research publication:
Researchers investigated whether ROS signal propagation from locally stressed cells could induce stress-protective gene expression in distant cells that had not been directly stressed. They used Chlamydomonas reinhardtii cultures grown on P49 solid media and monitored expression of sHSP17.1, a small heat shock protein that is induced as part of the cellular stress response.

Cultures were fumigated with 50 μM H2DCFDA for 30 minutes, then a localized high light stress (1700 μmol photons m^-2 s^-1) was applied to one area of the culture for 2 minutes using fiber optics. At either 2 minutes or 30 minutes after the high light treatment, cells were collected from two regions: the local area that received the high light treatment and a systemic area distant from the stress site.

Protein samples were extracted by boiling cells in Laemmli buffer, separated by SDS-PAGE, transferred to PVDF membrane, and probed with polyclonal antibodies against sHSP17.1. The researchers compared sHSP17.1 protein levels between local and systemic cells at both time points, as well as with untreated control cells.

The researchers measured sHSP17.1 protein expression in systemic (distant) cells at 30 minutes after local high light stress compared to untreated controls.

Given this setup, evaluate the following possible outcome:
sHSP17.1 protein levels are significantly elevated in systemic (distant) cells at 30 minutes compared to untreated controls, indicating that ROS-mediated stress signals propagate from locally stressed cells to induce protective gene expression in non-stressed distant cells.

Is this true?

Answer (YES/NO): YES